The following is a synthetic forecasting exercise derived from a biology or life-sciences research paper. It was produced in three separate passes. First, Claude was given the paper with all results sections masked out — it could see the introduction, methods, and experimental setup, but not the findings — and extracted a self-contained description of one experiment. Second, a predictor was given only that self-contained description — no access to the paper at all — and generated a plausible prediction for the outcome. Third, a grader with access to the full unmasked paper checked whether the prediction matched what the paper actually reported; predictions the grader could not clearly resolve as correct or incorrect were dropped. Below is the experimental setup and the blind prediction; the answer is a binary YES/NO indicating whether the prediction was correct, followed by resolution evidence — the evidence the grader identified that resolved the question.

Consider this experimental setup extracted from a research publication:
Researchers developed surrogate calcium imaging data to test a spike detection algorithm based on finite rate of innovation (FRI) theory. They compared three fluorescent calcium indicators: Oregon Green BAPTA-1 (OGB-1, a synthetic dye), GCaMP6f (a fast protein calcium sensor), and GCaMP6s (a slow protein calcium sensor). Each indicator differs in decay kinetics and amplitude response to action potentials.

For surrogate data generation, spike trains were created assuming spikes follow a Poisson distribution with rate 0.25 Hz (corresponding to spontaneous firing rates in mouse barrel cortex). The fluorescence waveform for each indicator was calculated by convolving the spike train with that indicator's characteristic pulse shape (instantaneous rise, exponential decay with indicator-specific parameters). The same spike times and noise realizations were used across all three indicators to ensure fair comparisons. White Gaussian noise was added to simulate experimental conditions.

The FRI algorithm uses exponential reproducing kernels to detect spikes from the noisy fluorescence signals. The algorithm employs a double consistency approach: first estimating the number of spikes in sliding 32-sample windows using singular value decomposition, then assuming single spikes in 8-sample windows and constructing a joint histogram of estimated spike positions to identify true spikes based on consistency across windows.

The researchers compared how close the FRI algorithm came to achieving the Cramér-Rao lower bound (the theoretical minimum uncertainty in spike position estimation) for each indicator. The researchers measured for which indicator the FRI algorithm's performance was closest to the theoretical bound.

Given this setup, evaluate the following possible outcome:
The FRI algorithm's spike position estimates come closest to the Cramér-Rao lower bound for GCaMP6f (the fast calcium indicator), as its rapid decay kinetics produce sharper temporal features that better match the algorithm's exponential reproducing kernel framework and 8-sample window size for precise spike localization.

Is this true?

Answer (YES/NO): NO